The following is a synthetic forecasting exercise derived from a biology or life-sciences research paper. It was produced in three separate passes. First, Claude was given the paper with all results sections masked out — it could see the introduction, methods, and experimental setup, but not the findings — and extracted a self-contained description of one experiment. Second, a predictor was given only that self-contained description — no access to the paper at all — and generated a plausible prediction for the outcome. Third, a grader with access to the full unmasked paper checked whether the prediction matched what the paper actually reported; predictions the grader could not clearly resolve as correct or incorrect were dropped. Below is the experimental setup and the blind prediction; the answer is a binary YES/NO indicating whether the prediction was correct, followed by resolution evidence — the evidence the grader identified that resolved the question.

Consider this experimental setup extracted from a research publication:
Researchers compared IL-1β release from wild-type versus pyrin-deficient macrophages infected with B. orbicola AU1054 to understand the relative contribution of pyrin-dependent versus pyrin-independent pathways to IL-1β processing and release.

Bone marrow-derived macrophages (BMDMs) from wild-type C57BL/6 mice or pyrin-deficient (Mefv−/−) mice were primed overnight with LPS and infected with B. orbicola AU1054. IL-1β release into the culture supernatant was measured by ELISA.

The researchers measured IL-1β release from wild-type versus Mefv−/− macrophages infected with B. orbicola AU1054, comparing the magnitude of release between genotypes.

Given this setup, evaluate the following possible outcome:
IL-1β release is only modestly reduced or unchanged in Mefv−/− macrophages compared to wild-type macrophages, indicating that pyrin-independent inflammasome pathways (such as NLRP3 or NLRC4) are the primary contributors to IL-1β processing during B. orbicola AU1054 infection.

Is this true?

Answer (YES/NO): NO